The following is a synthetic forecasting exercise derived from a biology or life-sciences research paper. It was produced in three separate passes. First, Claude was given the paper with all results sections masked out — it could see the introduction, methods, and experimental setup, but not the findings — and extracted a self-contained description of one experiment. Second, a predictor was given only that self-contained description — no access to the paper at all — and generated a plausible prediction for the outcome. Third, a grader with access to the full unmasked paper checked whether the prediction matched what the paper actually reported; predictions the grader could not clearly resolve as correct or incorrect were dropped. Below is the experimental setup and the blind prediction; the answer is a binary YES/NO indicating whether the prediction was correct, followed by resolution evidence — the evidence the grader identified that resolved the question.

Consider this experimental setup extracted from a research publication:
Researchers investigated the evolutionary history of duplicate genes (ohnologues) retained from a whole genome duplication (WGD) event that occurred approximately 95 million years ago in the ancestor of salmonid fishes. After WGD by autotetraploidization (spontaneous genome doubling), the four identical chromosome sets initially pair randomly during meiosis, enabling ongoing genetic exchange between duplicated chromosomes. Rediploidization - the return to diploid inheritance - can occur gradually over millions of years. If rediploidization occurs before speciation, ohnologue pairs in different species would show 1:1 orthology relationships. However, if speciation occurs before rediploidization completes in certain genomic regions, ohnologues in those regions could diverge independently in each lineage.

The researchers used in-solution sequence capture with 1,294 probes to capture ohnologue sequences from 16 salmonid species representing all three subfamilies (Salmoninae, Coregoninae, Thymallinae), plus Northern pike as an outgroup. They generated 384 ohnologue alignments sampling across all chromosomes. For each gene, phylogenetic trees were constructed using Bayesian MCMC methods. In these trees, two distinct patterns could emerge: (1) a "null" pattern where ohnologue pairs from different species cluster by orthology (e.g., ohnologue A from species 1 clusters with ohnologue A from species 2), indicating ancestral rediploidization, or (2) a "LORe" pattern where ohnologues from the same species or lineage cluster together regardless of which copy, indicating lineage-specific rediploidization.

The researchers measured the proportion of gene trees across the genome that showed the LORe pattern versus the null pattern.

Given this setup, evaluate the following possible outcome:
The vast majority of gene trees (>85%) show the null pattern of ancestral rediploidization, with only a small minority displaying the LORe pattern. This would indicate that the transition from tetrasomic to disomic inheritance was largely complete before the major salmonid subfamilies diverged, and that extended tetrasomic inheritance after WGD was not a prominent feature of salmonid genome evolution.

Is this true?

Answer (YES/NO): NO